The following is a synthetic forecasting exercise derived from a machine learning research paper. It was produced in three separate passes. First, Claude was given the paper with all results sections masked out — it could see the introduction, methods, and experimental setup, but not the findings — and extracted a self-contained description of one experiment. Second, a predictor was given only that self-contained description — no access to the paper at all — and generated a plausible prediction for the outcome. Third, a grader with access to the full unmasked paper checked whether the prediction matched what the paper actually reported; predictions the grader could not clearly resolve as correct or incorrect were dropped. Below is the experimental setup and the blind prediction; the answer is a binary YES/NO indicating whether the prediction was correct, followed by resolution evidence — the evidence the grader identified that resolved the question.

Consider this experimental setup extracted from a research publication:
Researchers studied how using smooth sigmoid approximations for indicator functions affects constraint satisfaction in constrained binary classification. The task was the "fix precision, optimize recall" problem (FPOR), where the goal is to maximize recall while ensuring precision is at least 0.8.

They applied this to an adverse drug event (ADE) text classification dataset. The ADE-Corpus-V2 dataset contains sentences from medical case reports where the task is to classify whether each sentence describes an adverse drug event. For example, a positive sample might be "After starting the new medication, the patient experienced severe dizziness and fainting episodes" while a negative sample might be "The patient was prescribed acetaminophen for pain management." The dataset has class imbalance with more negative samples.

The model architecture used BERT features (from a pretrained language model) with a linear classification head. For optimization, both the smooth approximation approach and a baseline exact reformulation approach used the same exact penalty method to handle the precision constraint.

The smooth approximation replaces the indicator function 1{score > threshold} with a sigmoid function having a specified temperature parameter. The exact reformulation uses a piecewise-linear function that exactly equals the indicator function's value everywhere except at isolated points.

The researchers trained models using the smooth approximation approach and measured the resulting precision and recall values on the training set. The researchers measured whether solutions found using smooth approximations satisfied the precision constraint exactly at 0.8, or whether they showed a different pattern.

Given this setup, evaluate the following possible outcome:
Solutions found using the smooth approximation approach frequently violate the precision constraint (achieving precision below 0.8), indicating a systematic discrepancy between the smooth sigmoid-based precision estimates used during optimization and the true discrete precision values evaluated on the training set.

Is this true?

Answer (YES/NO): NO